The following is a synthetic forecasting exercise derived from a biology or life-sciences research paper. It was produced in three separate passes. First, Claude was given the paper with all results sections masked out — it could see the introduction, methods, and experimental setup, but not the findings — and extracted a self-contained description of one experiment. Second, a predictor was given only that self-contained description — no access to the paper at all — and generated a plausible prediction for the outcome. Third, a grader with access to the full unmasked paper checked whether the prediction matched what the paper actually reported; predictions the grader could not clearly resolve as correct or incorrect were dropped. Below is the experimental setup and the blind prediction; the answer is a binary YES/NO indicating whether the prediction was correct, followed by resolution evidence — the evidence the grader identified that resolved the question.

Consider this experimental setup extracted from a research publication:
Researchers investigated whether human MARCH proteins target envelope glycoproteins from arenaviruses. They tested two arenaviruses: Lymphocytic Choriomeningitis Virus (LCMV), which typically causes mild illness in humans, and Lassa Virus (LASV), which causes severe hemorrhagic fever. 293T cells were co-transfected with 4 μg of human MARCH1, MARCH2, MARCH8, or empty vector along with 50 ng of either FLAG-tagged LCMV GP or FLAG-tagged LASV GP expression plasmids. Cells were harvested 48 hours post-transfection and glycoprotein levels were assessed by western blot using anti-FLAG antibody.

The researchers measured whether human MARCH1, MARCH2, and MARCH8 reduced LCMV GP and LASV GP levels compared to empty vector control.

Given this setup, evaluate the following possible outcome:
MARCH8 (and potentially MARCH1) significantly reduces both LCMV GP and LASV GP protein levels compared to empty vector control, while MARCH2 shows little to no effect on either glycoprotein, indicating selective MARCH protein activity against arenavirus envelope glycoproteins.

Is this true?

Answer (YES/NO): NO